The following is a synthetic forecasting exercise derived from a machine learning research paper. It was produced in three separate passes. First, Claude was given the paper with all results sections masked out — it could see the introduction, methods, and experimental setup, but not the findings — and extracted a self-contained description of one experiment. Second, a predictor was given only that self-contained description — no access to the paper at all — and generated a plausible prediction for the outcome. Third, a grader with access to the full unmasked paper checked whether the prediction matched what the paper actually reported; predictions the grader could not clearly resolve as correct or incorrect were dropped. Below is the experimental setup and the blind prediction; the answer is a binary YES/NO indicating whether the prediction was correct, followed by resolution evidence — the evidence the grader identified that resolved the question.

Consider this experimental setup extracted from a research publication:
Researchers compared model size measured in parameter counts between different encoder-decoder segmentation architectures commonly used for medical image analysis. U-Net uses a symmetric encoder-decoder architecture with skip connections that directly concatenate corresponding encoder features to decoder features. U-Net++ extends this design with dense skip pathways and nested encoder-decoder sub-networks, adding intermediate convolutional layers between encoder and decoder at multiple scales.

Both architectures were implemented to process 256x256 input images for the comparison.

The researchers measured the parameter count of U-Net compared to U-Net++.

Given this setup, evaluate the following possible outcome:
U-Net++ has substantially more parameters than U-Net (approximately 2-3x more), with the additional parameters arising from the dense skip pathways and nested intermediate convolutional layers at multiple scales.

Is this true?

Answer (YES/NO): NO